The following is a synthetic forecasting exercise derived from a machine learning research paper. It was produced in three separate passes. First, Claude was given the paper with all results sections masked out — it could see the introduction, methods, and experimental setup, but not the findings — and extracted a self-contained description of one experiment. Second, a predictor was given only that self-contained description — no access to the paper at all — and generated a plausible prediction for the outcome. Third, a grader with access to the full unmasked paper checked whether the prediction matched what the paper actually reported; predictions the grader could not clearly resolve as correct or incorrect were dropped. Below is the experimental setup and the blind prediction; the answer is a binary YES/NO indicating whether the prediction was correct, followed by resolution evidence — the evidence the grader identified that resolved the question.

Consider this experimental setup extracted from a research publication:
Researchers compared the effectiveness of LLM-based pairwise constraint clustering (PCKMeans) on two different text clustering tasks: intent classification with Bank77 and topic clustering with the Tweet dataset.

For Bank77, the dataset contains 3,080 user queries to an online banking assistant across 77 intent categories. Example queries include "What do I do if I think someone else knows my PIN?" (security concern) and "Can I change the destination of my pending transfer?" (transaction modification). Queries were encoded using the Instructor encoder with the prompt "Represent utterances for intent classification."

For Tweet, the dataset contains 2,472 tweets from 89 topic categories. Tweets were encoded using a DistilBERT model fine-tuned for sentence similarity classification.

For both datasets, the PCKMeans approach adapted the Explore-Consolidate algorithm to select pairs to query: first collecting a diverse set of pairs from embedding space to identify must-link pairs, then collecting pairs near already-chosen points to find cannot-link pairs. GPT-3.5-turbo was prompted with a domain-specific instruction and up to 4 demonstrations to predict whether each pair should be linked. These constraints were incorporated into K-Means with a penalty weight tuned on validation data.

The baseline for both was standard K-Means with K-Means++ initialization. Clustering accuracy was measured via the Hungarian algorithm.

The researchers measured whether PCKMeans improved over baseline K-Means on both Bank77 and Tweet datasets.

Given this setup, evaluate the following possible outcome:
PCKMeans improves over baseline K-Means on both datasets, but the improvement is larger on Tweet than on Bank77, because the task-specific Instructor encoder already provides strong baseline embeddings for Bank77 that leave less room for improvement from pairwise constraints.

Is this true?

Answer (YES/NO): NO